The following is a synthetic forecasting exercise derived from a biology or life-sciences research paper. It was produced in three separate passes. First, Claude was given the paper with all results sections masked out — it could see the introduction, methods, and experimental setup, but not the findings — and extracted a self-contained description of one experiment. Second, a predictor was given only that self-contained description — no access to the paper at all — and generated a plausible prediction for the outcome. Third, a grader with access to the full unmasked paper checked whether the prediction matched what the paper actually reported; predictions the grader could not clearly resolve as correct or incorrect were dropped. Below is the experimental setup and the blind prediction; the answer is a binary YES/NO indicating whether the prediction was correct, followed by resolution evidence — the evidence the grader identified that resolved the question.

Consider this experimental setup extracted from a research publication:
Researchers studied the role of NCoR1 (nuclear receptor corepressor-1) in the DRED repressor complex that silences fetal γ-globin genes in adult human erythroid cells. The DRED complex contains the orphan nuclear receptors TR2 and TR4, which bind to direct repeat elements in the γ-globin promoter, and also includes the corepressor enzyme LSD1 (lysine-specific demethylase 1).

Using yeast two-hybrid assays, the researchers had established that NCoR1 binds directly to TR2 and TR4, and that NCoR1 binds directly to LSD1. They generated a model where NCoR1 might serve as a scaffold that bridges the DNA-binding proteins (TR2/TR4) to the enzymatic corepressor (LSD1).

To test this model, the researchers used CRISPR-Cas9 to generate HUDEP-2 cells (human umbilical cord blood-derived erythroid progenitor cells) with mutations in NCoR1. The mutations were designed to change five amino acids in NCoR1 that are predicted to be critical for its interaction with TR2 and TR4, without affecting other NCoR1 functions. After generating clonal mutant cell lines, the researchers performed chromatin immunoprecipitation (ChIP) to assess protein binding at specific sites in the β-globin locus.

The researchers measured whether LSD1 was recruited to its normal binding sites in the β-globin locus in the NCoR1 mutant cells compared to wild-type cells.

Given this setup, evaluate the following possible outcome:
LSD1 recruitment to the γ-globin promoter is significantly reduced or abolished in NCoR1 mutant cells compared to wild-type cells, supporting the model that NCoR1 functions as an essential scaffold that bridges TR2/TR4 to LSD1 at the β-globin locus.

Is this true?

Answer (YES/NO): YES